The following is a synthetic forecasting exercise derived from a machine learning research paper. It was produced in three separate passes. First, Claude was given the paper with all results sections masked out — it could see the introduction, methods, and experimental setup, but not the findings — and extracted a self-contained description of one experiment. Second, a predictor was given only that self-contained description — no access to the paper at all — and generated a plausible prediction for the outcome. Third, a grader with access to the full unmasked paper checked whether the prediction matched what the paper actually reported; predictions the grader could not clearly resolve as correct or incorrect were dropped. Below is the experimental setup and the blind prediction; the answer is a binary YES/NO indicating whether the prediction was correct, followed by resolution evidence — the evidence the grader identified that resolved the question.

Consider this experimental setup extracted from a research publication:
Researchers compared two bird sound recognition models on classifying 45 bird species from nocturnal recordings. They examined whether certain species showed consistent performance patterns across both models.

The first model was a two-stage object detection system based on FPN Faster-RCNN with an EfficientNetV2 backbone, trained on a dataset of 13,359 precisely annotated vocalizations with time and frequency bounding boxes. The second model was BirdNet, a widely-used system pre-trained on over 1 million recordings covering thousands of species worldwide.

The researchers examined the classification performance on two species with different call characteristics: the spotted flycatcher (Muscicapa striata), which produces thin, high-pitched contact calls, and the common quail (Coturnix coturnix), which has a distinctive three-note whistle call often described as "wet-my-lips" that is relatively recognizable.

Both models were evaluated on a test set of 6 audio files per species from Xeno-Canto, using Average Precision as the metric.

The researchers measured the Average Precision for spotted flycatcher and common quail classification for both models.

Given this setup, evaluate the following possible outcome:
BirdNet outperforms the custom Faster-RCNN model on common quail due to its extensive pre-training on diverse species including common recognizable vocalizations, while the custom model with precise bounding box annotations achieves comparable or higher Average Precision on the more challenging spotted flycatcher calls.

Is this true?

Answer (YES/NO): NO